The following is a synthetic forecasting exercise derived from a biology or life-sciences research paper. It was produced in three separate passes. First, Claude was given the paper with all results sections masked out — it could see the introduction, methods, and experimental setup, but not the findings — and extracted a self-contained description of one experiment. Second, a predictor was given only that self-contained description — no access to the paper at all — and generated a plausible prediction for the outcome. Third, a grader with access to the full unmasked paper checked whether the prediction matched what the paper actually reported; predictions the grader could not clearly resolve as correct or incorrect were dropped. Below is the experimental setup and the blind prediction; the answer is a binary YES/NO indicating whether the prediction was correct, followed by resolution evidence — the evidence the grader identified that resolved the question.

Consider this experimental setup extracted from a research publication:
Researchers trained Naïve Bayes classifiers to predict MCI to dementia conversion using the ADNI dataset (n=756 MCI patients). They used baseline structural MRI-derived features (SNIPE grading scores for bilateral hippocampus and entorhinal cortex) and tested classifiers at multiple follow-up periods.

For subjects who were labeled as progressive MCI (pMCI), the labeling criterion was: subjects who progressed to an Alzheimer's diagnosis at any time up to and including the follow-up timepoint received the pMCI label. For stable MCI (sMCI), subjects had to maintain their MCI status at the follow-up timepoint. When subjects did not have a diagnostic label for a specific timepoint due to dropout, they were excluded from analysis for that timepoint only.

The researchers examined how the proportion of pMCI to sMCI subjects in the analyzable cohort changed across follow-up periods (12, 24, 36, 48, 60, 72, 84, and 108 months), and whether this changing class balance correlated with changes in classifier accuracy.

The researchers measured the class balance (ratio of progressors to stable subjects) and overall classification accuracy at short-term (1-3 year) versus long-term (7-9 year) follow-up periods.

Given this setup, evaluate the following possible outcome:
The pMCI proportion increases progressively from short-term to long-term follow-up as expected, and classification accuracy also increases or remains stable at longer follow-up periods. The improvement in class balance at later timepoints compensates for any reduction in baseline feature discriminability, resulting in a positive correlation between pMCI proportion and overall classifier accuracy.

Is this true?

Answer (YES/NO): NO